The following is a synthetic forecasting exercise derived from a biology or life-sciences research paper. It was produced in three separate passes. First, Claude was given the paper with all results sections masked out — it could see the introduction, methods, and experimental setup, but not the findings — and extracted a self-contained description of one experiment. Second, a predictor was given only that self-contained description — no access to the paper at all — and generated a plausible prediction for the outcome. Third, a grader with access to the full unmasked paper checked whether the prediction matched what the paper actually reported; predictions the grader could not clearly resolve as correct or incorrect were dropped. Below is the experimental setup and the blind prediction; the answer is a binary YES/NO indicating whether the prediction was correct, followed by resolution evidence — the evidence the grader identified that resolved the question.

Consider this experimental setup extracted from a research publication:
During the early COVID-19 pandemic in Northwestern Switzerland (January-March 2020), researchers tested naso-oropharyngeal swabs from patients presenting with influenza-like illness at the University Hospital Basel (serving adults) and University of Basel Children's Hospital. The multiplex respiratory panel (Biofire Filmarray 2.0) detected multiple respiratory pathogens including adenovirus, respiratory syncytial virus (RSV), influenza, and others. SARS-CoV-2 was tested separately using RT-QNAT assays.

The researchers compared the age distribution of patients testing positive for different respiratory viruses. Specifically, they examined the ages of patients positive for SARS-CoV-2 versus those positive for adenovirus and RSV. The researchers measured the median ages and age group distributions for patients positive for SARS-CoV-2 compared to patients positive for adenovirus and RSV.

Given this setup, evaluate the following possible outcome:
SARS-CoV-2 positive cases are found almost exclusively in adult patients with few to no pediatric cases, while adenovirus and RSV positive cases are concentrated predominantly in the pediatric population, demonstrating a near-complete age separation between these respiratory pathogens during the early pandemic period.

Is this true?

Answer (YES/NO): YES